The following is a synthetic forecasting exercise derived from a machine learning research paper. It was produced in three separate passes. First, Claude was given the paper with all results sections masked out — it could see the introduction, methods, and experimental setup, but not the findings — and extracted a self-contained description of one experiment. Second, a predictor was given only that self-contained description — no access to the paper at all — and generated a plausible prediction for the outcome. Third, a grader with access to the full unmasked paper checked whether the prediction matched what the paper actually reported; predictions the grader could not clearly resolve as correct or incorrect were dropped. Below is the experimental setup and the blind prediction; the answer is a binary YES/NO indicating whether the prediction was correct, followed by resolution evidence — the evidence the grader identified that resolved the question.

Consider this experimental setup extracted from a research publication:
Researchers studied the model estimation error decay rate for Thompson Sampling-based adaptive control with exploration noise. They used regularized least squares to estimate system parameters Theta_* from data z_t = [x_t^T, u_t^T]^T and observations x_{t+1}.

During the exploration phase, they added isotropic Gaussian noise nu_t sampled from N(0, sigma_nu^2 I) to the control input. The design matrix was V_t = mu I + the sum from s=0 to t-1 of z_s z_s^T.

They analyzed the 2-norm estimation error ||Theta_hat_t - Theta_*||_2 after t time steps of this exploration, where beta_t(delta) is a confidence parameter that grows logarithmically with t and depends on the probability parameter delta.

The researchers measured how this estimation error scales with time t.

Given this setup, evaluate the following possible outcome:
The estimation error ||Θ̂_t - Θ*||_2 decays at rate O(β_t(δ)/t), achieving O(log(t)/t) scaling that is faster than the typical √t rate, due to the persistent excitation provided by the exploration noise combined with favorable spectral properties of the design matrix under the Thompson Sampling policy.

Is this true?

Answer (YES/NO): NO